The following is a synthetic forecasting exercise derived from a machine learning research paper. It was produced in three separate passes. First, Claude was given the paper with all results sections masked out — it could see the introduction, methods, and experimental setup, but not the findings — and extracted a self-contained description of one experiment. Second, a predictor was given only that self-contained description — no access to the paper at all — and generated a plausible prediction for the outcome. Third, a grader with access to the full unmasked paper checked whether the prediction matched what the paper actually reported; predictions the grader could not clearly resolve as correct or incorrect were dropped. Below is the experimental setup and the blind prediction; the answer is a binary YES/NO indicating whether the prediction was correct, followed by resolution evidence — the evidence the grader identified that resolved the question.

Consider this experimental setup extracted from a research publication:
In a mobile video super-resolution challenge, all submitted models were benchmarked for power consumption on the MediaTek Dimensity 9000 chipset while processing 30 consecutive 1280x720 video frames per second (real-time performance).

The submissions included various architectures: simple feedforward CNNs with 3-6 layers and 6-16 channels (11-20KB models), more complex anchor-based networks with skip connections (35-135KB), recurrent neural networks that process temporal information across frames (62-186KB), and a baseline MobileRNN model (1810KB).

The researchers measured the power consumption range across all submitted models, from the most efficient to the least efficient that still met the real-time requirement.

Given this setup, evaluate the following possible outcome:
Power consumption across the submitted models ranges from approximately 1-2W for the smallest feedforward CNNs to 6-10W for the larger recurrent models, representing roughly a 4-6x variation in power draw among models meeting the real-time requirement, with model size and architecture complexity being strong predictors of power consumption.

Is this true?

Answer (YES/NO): NO